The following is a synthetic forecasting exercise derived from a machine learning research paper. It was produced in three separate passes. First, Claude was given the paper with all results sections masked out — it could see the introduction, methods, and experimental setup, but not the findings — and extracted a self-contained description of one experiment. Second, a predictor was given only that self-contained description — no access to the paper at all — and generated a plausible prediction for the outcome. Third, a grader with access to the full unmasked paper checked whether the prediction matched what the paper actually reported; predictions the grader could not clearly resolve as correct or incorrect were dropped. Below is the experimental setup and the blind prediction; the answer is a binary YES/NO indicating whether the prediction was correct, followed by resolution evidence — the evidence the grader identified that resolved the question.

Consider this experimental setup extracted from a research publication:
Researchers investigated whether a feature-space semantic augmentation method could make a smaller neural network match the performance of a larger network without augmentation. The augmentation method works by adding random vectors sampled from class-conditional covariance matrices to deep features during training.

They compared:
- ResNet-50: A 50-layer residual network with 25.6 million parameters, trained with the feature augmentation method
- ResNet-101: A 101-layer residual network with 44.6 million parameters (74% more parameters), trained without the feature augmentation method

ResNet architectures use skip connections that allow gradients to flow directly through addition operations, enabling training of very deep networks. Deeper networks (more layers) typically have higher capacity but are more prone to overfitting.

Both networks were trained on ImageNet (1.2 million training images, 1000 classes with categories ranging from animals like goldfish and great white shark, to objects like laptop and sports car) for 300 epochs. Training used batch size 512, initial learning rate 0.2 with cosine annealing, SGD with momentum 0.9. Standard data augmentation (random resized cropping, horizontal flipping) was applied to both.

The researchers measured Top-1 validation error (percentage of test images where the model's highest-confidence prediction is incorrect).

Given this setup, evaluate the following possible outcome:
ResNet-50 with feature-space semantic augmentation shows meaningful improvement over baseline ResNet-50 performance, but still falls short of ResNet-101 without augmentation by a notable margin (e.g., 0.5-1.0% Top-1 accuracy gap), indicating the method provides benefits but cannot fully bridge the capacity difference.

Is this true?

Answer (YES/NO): NO